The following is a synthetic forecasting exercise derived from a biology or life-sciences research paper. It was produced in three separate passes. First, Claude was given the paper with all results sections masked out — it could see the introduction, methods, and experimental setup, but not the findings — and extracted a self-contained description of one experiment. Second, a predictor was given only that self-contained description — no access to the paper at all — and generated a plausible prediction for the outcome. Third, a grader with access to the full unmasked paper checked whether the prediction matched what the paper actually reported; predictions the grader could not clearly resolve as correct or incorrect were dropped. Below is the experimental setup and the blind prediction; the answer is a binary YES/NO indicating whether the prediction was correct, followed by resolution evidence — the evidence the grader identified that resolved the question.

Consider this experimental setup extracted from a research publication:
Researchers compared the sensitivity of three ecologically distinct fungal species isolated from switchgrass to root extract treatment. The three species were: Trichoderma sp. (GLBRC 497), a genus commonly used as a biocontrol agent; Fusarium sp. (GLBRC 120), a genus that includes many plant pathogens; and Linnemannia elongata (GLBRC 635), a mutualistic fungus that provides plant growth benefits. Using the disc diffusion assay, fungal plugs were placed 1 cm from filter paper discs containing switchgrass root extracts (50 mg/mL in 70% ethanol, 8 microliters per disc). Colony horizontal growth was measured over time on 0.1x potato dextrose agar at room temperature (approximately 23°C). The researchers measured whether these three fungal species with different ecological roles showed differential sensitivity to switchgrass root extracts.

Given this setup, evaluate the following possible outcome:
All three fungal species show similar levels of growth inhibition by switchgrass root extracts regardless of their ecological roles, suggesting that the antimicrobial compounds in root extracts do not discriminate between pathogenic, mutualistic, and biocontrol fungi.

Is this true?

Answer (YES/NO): NO